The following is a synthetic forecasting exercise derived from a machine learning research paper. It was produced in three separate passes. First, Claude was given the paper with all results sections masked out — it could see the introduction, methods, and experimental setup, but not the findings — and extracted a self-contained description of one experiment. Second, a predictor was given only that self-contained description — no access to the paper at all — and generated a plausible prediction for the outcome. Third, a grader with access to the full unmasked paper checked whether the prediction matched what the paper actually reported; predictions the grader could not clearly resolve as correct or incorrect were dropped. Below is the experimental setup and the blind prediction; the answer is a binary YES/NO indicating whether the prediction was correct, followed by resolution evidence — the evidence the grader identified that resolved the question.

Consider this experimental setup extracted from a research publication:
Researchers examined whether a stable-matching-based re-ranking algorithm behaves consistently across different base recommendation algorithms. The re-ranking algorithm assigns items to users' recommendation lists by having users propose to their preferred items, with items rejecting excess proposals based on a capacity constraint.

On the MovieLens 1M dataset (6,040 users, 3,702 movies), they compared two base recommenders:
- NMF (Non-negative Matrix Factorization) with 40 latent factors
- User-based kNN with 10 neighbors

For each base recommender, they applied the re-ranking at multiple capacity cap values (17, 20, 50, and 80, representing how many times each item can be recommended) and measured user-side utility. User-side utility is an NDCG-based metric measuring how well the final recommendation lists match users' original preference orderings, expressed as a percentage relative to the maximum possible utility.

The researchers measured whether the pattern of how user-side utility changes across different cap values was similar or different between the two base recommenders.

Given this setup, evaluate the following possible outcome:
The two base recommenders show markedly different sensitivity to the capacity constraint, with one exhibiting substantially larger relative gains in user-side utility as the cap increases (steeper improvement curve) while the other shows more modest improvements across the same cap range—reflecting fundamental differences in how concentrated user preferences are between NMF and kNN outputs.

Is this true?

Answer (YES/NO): NO